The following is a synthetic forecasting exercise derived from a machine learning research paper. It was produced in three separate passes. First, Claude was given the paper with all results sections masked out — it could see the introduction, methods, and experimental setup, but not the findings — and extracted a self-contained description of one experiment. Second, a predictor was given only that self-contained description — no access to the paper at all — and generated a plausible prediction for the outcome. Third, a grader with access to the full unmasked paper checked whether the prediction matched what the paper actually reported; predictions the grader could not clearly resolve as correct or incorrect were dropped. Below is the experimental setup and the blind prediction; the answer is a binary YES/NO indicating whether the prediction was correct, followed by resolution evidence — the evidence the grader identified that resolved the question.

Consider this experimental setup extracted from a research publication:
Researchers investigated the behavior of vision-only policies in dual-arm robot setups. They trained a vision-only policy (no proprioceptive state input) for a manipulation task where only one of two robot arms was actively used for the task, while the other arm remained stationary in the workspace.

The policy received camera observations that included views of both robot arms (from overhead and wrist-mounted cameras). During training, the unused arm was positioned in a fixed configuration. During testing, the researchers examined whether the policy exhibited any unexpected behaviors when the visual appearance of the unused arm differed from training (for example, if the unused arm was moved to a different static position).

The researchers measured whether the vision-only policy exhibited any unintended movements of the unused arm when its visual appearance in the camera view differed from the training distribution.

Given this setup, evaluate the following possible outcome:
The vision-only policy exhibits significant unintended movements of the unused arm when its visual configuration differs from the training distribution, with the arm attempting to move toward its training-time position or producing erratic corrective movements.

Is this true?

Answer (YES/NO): NO